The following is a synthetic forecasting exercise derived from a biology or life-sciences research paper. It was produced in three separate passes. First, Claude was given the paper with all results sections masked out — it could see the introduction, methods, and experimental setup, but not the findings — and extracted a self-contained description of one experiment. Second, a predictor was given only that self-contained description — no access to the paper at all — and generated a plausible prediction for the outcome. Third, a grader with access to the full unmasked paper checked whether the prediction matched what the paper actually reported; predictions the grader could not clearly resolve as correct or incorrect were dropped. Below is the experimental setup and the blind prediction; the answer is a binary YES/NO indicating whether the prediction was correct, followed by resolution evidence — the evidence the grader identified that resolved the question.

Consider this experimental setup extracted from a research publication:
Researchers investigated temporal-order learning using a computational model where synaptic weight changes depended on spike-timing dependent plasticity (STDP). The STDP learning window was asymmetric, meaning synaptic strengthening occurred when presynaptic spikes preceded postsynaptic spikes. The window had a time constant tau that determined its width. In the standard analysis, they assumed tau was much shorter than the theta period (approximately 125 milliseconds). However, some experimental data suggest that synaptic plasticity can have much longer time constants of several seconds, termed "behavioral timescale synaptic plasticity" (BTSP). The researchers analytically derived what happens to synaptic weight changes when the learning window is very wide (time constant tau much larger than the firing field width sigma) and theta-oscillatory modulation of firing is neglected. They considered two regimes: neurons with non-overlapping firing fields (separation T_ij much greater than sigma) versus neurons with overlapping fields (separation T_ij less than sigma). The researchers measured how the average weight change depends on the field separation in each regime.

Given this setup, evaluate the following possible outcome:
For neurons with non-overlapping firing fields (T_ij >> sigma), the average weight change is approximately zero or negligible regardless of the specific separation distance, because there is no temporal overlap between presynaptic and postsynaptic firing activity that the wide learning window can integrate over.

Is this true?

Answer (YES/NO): NO